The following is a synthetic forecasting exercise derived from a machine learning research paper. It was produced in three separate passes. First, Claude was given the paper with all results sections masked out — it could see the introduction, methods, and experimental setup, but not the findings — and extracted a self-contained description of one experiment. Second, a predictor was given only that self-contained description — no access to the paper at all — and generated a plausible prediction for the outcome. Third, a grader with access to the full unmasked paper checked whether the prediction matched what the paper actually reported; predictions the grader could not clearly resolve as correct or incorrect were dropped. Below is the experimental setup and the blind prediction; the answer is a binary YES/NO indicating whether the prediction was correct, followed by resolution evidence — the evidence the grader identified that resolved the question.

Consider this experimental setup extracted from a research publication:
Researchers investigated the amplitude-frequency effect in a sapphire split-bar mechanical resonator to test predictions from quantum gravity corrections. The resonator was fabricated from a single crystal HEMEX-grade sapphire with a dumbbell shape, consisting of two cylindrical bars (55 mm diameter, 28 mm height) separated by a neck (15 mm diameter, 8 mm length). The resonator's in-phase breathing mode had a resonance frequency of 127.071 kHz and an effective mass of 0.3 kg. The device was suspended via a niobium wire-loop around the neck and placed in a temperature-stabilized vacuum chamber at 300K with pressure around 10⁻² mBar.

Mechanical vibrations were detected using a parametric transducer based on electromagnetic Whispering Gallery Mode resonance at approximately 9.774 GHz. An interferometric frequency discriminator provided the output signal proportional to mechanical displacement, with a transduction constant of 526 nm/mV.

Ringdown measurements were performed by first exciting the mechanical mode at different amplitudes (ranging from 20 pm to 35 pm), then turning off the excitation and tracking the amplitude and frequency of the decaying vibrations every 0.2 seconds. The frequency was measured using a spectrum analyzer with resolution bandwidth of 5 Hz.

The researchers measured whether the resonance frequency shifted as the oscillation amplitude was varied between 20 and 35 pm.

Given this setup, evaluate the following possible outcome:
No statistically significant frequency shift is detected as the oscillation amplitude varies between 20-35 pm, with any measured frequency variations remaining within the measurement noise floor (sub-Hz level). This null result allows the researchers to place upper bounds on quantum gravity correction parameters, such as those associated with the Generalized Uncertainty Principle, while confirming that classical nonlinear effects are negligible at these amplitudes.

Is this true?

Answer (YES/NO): YES